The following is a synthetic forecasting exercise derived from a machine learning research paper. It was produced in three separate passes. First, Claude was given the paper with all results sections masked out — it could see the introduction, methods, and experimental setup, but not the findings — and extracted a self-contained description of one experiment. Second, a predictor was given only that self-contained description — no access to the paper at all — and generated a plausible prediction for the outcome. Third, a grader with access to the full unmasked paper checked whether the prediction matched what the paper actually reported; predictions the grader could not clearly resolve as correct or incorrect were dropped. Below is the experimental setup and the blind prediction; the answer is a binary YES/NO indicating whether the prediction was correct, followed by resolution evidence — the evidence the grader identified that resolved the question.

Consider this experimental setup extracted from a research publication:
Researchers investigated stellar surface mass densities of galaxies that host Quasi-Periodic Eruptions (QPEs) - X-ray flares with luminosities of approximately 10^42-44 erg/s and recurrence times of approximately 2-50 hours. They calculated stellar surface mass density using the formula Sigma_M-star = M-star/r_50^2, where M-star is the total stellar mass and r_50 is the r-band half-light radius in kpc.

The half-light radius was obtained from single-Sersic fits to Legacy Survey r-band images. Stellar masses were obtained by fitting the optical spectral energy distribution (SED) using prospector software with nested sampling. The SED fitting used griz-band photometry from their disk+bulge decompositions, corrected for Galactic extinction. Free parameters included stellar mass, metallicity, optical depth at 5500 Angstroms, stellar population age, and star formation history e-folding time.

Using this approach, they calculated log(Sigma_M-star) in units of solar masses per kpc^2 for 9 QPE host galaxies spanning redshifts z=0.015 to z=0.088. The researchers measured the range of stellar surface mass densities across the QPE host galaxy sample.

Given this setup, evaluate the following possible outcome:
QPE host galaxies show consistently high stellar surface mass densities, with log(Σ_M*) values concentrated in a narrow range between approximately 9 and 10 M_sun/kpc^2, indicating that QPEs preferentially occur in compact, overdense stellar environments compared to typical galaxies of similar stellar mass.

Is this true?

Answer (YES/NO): NO